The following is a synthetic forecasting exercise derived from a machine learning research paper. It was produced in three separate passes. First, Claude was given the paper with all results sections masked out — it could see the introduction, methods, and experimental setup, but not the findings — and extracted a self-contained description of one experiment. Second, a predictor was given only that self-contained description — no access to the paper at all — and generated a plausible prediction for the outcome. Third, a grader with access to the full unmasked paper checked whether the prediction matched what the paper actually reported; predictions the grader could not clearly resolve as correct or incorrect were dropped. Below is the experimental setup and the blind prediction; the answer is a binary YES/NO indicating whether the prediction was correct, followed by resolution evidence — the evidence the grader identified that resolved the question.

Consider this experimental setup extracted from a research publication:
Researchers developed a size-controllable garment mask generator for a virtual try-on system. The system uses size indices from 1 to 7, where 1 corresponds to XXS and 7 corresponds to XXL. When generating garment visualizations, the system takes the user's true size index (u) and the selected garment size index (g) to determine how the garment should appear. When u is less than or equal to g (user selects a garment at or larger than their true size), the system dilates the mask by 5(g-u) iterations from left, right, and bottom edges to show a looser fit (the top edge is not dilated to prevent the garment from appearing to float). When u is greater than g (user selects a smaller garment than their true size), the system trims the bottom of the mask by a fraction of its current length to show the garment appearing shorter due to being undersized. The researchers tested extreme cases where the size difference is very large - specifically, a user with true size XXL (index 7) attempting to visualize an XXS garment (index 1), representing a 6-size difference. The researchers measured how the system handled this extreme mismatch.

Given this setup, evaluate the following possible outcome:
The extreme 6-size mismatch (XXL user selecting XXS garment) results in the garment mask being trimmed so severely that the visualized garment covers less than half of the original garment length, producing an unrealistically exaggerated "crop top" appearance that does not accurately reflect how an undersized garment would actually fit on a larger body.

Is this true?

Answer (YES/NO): NO